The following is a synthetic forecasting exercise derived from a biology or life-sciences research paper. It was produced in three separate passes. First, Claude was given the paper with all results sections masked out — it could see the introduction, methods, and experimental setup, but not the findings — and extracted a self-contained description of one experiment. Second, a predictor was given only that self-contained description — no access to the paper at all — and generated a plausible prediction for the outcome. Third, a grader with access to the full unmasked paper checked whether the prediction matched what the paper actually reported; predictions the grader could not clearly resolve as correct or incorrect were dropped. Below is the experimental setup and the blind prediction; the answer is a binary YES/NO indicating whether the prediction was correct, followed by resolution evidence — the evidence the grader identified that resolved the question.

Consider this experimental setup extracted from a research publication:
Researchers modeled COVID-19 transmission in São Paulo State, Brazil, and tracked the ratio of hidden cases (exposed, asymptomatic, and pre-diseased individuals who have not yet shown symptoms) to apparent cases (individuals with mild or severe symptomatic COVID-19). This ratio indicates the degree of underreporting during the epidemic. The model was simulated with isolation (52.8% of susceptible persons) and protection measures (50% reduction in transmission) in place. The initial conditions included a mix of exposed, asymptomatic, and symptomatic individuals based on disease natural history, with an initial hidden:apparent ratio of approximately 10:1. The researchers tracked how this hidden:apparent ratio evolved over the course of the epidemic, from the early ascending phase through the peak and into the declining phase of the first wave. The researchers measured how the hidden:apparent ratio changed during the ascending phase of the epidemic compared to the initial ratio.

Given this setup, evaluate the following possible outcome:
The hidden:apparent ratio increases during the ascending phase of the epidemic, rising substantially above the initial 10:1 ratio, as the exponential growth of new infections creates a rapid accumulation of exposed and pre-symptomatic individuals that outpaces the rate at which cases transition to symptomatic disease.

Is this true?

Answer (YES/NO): YES